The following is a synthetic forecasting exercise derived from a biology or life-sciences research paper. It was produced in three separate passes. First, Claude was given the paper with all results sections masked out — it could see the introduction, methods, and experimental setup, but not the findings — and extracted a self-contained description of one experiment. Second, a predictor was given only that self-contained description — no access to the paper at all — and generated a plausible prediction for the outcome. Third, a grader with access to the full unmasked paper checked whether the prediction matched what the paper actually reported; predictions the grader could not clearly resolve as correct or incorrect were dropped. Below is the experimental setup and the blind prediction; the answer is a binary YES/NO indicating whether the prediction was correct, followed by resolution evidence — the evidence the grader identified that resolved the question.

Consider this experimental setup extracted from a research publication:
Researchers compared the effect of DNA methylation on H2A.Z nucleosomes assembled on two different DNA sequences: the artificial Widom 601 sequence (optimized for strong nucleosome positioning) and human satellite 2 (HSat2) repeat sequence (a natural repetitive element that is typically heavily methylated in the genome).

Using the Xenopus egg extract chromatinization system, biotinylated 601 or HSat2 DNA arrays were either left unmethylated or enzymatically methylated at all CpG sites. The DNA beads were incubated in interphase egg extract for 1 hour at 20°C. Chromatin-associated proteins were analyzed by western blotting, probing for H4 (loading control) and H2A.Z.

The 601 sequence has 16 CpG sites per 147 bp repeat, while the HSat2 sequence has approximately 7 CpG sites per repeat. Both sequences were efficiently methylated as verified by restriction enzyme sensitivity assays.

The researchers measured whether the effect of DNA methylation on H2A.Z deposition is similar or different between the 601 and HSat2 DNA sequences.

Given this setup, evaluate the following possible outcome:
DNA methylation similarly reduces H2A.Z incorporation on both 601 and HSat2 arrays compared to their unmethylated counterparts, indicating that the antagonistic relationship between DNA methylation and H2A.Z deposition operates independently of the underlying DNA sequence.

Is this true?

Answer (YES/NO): YES